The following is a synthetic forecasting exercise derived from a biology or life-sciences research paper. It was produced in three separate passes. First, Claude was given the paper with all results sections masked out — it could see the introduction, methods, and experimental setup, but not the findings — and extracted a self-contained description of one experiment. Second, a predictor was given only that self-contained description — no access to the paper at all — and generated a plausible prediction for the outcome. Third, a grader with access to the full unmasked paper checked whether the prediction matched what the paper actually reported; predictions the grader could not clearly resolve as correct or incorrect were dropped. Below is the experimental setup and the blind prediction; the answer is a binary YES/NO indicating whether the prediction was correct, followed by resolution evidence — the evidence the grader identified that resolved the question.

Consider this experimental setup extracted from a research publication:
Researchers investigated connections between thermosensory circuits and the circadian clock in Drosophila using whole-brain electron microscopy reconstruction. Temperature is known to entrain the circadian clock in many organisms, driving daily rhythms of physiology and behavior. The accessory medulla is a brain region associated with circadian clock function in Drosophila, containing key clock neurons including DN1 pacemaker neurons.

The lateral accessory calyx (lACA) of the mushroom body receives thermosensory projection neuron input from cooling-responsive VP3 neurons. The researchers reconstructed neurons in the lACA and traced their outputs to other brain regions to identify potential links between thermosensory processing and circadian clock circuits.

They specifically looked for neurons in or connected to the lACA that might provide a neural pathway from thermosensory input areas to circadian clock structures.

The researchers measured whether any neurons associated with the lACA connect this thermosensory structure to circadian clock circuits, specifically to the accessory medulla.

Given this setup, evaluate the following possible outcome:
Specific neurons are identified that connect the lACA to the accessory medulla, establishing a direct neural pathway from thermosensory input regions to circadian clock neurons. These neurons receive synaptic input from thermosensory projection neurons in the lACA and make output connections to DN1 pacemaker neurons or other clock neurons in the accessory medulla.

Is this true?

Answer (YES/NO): NO